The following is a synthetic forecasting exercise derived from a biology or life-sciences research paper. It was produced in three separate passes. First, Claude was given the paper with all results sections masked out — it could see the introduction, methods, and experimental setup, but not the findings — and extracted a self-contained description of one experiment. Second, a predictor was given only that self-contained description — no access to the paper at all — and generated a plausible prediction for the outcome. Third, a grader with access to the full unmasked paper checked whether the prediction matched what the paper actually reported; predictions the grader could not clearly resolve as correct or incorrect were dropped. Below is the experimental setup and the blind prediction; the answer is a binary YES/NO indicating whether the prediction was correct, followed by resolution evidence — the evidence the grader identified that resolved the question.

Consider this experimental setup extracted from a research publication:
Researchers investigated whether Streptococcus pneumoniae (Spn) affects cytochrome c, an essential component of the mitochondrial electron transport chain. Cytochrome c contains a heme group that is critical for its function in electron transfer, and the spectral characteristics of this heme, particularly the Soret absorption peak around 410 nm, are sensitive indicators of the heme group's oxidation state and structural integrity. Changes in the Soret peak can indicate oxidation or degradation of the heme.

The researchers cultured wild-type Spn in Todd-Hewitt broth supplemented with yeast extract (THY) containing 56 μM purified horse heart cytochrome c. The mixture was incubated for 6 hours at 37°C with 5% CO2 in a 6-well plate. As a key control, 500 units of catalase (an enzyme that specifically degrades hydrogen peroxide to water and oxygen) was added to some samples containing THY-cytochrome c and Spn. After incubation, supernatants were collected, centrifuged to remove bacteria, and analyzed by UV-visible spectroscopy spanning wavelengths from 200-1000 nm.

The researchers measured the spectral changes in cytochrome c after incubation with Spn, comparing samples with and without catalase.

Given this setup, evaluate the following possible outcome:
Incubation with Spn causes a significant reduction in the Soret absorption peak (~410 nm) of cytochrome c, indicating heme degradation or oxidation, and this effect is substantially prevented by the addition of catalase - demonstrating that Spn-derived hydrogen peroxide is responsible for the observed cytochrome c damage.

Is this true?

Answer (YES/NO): YES